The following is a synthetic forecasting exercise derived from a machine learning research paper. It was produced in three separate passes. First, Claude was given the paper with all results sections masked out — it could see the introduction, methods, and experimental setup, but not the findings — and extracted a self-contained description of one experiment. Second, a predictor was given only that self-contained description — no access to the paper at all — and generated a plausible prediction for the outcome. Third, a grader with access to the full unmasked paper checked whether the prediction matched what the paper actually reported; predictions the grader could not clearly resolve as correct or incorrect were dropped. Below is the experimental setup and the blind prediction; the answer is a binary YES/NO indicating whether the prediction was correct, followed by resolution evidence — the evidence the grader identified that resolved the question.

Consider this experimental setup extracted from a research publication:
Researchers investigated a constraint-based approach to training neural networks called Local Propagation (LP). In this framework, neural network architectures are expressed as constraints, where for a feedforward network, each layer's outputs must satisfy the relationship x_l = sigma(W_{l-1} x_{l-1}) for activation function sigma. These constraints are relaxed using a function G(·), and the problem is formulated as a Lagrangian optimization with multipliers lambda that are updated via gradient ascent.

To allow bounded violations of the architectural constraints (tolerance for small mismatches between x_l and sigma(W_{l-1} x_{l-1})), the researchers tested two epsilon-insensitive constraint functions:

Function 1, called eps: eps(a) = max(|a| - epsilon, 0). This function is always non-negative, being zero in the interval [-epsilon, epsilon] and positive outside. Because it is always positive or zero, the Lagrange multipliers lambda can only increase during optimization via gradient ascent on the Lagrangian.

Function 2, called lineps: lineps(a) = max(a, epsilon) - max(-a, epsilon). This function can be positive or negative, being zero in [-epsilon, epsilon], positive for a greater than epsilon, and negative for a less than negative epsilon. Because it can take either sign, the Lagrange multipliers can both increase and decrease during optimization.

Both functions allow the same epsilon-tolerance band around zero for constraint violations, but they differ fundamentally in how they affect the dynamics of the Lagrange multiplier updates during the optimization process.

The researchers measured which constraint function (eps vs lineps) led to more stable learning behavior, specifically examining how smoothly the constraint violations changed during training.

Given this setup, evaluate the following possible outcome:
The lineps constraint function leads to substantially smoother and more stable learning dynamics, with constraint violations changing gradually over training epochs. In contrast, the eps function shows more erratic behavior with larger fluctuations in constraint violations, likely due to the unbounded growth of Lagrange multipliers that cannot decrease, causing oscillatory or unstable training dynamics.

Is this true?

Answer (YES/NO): NO